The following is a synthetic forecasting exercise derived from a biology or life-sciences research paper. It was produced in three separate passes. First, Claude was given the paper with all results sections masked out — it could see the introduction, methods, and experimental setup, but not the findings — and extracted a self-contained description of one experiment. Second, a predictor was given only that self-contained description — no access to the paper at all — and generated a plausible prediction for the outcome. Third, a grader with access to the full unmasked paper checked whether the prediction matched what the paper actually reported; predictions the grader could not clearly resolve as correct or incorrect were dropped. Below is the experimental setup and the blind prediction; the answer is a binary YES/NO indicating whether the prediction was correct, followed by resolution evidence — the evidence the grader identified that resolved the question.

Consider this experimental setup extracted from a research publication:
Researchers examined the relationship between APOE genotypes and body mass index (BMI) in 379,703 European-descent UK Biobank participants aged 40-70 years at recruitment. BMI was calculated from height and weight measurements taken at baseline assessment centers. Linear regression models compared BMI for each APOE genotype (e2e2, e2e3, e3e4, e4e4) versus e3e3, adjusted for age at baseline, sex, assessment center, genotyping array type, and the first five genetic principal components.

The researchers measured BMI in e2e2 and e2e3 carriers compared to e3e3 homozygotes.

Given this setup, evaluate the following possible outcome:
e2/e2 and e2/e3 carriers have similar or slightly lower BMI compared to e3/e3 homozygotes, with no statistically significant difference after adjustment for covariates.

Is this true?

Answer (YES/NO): NO